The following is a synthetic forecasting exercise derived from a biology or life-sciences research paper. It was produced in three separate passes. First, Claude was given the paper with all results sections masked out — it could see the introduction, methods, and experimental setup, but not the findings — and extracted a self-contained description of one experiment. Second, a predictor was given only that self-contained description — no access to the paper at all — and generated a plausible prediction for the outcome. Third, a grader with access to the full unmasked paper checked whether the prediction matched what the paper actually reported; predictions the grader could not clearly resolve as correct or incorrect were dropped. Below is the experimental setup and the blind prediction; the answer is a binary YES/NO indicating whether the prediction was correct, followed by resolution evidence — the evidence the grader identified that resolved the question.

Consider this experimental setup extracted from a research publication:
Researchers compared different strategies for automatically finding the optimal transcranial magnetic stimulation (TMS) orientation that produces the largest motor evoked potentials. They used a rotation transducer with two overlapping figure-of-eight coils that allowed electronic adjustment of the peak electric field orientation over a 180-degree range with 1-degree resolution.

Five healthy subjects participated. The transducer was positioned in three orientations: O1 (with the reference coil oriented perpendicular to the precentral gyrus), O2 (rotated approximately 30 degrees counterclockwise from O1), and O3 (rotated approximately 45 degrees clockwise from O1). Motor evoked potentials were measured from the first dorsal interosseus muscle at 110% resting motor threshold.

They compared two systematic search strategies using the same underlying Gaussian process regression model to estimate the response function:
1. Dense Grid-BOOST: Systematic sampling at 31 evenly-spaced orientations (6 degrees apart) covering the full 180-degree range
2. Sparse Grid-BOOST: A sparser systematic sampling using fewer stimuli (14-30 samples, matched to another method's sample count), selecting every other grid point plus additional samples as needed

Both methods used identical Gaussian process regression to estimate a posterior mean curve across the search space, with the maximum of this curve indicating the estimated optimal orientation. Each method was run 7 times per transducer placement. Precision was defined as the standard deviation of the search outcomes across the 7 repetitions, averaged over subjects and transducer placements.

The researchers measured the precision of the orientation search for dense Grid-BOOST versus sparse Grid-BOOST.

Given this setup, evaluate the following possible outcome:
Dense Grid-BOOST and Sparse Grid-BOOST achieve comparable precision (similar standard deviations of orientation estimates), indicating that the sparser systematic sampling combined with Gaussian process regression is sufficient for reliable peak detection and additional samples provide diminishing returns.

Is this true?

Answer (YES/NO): NO